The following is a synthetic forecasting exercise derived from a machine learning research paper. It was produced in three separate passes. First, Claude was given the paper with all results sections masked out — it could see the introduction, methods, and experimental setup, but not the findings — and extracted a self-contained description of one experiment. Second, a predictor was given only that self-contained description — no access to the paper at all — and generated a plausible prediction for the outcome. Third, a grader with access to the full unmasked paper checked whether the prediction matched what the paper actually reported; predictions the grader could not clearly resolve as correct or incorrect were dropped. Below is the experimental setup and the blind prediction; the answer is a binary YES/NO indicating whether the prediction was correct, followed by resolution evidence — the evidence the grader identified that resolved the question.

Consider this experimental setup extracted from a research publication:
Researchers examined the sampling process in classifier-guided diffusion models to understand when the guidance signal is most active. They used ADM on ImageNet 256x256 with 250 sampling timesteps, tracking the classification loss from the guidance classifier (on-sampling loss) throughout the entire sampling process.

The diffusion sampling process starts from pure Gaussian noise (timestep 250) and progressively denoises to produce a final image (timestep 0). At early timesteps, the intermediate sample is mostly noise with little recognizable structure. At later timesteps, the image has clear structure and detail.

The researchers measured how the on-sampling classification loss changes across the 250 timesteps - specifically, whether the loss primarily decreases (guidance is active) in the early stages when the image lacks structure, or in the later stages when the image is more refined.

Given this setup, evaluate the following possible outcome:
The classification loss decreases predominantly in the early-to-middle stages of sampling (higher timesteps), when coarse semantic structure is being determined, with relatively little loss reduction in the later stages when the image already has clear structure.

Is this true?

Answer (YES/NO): YES